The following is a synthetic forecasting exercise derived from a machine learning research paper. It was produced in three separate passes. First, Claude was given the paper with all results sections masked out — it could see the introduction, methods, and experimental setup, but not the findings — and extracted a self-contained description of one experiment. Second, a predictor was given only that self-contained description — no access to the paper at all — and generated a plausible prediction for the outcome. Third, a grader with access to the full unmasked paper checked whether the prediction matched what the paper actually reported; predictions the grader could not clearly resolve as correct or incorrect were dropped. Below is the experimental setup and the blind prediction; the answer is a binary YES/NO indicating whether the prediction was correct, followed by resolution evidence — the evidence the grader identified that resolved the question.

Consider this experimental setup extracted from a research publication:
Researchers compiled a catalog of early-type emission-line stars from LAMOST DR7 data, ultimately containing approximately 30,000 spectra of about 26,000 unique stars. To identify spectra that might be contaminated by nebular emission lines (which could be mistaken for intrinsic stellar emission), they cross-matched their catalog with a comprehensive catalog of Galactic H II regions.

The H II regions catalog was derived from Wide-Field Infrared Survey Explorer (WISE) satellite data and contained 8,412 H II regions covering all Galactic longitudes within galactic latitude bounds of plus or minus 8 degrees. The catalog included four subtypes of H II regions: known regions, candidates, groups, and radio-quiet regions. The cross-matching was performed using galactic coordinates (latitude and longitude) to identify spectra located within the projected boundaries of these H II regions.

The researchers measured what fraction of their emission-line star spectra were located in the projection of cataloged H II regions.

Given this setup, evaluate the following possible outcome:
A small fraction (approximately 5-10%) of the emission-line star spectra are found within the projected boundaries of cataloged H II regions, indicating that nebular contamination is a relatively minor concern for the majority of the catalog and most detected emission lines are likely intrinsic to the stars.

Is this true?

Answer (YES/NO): NO